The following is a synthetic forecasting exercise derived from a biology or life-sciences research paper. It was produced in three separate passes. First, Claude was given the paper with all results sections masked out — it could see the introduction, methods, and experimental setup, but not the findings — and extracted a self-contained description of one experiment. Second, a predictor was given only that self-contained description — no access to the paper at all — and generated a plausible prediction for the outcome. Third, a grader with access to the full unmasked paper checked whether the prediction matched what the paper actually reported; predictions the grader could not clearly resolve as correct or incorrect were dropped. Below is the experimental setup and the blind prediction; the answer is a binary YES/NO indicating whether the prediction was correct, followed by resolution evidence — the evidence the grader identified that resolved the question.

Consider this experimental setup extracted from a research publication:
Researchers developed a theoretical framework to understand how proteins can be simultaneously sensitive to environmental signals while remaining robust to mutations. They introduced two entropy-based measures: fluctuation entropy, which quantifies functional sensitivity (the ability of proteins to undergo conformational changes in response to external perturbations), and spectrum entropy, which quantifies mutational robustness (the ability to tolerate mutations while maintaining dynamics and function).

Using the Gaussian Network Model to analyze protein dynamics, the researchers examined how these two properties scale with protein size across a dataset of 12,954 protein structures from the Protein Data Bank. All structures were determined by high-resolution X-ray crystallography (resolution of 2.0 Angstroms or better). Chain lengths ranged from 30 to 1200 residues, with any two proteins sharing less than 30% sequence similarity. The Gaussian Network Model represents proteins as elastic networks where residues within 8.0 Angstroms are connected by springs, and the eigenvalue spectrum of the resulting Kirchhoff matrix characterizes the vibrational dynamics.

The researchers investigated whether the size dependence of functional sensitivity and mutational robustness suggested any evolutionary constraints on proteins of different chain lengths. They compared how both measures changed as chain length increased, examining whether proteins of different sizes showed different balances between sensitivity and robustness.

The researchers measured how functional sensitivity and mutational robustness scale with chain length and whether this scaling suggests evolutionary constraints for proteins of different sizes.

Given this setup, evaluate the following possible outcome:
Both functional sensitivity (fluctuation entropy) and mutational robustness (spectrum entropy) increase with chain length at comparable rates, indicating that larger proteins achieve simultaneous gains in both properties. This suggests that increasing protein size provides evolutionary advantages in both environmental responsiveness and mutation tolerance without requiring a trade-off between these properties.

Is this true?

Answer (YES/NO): YES